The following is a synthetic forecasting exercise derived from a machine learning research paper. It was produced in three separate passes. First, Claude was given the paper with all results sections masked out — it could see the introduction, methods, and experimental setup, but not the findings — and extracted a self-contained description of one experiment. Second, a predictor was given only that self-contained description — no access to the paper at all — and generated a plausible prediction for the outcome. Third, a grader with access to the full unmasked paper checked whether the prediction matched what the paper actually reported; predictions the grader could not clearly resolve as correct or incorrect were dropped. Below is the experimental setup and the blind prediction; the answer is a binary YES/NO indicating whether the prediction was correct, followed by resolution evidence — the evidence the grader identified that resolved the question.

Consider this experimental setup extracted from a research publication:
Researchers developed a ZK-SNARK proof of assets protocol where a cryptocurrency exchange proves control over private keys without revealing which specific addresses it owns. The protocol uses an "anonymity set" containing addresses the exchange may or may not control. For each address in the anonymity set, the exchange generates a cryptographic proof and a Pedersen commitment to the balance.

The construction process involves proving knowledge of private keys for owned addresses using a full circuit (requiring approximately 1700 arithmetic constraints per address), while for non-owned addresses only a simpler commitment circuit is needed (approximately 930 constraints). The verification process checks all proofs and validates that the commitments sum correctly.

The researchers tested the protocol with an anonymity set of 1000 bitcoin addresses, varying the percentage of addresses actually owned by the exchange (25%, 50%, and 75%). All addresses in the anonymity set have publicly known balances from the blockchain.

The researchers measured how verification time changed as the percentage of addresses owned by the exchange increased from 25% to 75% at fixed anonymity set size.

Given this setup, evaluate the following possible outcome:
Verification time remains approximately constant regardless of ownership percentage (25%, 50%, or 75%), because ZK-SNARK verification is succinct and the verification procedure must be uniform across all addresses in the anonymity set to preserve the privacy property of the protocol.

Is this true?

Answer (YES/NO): YES